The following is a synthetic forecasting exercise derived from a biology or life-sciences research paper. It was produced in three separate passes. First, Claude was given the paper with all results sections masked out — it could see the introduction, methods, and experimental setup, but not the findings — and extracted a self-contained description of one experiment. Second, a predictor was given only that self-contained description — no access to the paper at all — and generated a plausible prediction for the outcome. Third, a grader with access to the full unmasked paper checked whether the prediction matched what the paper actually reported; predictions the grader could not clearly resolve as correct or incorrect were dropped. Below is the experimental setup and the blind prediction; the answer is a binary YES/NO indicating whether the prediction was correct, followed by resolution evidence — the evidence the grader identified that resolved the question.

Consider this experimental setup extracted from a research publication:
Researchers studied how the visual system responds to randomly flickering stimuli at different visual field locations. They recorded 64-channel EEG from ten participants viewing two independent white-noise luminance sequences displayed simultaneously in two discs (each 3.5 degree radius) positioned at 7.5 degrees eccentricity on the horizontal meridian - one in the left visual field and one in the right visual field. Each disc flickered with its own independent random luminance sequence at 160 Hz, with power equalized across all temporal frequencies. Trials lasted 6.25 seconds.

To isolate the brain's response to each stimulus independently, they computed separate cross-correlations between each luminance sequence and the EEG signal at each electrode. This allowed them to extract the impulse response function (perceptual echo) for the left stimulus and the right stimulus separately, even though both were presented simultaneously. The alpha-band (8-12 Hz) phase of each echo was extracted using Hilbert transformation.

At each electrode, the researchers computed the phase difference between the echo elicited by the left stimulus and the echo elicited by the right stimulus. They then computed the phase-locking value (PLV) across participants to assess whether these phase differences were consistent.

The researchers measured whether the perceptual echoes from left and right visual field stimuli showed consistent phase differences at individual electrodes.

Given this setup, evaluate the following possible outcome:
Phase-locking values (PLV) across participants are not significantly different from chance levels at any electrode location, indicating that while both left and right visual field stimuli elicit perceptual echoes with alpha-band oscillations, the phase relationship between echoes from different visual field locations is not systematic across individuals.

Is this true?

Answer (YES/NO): NO